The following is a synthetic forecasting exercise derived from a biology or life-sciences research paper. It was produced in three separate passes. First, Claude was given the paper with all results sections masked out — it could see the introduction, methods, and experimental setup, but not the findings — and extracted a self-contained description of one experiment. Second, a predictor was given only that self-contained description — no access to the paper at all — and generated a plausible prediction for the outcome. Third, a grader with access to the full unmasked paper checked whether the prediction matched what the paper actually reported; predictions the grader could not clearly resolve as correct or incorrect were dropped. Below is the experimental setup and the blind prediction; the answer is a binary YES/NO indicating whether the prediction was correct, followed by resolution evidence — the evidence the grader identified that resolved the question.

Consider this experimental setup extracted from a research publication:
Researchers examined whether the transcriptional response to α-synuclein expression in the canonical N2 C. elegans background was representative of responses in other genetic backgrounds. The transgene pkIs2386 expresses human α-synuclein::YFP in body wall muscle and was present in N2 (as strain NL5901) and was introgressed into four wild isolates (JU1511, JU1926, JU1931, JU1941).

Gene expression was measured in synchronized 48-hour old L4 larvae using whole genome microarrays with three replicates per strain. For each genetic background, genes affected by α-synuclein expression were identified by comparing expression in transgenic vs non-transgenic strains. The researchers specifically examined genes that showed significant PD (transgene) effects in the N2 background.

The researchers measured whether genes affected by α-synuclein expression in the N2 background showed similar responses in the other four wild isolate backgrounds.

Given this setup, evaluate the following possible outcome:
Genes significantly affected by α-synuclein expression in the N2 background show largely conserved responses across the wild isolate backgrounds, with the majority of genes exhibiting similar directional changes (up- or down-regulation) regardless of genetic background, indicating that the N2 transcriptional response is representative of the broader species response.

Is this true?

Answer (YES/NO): NO